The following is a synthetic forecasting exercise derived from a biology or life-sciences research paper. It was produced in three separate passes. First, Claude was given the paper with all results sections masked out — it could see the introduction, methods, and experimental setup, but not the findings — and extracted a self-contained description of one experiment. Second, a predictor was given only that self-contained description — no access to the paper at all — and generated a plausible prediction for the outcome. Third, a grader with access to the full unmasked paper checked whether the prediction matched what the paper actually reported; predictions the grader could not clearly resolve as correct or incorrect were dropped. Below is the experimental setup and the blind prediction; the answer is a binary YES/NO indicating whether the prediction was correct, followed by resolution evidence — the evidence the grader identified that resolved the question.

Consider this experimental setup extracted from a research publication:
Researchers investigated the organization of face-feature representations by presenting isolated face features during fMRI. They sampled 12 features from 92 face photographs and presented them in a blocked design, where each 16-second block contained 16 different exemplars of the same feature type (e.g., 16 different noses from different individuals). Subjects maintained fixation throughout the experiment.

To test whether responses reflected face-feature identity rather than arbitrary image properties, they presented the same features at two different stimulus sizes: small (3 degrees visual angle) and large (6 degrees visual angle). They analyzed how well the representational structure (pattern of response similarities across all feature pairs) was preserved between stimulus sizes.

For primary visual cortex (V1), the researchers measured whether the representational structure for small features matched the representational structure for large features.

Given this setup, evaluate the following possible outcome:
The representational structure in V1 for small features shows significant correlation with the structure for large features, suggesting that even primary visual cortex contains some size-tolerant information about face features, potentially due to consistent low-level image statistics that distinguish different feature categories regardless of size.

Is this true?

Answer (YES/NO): NO